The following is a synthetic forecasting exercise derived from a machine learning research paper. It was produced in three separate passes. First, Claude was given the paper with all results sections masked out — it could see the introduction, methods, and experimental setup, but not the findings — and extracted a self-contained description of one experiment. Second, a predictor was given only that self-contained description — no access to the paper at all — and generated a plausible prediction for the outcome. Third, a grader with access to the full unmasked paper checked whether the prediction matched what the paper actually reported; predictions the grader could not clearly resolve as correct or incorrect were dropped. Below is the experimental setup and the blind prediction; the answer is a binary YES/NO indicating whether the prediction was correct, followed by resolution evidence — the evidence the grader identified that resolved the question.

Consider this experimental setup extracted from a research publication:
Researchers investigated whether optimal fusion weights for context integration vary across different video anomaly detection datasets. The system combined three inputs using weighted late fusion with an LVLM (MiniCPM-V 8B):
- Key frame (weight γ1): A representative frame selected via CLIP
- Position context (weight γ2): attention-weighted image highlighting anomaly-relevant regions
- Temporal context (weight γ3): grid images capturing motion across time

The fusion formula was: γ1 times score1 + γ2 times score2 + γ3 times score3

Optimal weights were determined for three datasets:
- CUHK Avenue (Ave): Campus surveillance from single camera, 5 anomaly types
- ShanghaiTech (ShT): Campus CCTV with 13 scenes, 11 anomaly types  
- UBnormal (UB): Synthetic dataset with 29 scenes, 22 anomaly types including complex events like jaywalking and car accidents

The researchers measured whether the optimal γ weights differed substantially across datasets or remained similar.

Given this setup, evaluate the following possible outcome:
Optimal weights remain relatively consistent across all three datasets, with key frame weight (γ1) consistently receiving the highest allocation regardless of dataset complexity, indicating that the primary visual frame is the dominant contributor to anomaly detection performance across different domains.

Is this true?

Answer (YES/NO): NO